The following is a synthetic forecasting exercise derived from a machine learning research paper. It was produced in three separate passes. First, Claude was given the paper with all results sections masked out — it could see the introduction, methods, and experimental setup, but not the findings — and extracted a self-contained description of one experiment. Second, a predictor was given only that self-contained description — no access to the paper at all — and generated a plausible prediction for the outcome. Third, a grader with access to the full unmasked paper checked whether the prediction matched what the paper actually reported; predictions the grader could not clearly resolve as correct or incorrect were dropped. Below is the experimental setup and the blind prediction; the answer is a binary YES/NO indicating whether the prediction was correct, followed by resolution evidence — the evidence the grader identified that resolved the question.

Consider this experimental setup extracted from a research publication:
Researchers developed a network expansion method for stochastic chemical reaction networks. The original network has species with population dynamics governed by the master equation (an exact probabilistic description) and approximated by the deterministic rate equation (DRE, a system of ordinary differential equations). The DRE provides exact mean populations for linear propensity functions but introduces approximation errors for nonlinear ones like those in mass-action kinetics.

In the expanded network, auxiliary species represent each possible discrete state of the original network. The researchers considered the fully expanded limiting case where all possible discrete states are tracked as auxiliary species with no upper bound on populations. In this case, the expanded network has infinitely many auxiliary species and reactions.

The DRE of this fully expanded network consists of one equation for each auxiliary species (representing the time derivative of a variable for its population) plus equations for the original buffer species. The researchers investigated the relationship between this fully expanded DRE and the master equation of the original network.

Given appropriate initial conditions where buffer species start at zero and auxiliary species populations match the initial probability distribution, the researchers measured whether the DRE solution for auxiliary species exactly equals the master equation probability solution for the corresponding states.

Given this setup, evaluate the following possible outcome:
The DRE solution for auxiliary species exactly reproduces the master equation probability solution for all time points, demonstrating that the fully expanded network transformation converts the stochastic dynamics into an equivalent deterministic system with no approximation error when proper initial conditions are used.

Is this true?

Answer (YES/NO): YES